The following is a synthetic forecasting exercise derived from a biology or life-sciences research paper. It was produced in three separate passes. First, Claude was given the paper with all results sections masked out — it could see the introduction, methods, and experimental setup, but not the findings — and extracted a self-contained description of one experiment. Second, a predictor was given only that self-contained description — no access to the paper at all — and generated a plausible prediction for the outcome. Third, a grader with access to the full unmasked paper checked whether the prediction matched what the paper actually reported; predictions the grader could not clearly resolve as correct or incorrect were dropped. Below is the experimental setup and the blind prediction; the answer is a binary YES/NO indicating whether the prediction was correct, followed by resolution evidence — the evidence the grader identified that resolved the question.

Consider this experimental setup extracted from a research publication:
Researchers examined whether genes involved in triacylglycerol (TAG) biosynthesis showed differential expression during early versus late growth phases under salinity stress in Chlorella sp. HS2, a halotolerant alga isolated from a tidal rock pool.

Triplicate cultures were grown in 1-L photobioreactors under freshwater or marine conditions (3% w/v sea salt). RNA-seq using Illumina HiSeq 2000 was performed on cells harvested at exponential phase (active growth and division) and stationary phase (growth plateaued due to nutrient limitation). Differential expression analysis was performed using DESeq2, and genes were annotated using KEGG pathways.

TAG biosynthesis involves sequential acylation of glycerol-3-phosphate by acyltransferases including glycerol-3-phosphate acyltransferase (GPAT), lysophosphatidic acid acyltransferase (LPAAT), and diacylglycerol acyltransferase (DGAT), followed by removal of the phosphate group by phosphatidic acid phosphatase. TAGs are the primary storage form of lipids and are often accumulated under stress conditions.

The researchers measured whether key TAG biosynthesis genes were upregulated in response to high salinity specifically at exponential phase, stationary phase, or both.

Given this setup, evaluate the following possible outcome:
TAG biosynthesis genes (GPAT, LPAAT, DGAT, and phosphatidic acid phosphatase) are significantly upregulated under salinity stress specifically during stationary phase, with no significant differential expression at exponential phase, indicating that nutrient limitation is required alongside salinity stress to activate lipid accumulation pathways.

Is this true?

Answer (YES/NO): NO